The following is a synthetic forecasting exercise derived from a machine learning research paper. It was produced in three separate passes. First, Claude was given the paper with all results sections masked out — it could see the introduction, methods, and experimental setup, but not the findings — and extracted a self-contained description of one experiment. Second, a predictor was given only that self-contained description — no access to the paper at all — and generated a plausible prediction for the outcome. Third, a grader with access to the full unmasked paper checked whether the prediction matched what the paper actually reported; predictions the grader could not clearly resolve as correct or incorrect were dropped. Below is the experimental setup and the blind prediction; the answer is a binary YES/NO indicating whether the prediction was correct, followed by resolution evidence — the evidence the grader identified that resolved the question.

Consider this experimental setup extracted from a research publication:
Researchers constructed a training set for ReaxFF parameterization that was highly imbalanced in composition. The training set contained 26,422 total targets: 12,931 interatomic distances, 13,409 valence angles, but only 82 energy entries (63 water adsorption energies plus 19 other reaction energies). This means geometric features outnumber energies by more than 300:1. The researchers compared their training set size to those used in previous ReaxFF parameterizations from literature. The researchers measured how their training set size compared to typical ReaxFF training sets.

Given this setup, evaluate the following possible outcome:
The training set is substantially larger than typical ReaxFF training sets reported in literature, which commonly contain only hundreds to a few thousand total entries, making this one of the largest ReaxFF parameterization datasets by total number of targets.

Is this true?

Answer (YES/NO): YES